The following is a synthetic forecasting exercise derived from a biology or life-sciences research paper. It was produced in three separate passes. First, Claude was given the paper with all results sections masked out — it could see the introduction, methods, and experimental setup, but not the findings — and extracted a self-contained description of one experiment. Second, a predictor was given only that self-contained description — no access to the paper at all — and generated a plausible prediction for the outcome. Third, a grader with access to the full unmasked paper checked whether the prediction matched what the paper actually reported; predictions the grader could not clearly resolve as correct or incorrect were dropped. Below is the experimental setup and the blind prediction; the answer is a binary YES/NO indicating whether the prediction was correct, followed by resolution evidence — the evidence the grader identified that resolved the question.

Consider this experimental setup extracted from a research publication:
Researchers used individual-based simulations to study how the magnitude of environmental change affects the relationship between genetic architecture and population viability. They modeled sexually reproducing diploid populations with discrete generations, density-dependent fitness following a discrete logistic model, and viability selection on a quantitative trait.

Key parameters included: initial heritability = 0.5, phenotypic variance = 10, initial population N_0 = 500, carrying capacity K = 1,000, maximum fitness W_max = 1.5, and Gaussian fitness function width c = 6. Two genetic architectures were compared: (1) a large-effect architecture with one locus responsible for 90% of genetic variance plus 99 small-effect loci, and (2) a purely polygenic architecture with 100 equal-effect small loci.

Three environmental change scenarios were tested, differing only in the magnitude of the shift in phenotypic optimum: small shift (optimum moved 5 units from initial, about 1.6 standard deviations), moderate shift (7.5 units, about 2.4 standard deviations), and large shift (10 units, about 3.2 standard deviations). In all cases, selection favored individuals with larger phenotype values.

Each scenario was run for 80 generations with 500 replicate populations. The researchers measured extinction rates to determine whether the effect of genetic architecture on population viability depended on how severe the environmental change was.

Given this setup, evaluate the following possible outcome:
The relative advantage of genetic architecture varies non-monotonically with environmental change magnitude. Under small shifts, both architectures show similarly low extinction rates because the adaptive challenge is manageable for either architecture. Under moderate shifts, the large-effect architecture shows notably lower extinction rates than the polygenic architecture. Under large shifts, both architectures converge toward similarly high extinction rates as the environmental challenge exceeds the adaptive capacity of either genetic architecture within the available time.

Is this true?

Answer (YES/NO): NO